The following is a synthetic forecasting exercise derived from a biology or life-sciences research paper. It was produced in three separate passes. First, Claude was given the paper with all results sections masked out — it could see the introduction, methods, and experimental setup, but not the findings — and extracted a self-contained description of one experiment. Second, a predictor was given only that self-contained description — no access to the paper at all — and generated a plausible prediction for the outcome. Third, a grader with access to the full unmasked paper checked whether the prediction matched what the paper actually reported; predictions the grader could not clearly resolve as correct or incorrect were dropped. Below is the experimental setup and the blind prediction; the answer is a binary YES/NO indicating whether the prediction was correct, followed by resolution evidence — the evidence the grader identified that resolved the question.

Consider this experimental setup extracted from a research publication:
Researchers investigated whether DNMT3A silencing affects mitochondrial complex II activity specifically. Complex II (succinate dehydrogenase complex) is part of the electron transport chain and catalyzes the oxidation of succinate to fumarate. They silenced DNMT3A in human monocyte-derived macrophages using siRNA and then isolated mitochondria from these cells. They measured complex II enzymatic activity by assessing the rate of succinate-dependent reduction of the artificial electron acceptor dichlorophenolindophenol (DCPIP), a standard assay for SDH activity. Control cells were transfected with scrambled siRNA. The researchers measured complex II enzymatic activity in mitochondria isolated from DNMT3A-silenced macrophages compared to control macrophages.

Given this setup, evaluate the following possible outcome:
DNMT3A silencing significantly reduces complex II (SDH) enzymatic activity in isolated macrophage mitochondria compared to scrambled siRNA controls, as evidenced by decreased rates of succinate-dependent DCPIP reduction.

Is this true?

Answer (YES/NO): NO